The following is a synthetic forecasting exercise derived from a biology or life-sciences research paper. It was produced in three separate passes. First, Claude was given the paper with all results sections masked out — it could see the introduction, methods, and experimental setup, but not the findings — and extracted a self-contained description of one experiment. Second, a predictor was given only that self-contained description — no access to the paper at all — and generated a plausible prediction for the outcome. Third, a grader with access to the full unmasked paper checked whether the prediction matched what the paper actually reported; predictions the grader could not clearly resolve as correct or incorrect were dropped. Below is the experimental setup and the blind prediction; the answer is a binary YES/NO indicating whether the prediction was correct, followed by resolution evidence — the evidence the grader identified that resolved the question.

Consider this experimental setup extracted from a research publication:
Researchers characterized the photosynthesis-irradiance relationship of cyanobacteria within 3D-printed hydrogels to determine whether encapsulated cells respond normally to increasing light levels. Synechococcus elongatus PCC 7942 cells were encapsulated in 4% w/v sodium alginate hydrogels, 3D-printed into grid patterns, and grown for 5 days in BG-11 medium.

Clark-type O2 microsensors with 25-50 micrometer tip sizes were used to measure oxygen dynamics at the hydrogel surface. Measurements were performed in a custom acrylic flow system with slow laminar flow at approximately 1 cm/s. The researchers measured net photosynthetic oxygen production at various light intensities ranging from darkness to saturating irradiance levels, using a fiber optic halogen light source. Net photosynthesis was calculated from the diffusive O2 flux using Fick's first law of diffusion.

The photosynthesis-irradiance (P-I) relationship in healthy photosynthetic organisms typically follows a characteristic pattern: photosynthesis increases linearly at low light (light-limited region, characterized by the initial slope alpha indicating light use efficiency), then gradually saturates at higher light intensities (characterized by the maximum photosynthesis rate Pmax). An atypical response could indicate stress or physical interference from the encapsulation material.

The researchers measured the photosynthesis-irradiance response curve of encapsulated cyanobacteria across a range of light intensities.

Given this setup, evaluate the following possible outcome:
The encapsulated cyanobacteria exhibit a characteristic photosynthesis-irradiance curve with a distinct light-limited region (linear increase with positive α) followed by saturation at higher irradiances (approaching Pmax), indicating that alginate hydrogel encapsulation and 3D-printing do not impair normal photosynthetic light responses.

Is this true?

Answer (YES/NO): YES